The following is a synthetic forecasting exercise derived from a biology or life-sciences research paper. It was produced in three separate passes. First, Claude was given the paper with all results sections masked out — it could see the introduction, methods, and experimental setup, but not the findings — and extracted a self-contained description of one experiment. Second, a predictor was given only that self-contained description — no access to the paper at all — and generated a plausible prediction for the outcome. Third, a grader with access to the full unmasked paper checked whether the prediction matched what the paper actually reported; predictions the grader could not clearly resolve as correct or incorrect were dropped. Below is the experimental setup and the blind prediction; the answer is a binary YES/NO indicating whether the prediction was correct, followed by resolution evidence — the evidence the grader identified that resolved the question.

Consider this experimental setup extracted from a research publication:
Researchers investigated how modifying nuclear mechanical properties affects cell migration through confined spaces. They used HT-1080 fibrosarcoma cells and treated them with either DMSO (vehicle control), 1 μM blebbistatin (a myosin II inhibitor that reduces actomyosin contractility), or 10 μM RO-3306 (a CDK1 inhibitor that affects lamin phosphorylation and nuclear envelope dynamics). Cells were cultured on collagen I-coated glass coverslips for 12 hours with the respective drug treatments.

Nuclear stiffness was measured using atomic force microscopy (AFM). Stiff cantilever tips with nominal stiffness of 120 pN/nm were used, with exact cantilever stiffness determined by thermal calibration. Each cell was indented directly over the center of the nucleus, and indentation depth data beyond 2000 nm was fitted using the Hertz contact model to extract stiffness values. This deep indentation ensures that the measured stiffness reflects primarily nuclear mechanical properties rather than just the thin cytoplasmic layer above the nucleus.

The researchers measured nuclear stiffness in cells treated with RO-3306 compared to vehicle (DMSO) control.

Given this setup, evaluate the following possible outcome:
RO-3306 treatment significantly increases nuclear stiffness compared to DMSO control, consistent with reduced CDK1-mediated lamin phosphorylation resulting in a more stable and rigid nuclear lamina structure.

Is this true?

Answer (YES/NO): YES